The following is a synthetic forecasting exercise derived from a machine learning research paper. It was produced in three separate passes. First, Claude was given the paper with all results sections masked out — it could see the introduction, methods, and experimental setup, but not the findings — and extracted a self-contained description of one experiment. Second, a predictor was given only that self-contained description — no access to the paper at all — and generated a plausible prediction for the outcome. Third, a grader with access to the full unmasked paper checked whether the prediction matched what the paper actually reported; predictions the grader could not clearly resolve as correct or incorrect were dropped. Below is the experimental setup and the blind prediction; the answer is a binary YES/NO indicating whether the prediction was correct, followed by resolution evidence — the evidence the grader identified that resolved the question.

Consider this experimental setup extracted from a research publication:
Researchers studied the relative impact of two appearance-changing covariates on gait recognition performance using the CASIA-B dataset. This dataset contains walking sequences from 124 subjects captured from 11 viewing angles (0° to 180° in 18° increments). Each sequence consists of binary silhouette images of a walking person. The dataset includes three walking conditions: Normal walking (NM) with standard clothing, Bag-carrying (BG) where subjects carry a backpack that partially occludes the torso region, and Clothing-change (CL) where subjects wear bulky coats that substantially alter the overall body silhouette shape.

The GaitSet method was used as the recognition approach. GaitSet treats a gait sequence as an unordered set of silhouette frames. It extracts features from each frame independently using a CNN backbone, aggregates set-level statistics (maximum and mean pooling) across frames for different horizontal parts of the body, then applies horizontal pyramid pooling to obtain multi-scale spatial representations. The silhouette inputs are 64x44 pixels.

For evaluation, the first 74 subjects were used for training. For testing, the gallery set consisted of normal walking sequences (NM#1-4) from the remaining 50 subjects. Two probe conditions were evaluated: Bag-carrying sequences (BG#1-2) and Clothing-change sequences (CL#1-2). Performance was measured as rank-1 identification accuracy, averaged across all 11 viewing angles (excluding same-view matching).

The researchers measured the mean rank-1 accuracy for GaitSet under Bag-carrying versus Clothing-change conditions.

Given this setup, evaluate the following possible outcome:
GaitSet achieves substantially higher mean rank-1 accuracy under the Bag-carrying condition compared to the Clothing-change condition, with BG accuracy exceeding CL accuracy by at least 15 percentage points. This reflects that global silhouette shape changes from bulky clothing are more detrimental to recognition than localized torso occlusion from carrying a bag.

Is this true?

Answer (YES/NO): YES